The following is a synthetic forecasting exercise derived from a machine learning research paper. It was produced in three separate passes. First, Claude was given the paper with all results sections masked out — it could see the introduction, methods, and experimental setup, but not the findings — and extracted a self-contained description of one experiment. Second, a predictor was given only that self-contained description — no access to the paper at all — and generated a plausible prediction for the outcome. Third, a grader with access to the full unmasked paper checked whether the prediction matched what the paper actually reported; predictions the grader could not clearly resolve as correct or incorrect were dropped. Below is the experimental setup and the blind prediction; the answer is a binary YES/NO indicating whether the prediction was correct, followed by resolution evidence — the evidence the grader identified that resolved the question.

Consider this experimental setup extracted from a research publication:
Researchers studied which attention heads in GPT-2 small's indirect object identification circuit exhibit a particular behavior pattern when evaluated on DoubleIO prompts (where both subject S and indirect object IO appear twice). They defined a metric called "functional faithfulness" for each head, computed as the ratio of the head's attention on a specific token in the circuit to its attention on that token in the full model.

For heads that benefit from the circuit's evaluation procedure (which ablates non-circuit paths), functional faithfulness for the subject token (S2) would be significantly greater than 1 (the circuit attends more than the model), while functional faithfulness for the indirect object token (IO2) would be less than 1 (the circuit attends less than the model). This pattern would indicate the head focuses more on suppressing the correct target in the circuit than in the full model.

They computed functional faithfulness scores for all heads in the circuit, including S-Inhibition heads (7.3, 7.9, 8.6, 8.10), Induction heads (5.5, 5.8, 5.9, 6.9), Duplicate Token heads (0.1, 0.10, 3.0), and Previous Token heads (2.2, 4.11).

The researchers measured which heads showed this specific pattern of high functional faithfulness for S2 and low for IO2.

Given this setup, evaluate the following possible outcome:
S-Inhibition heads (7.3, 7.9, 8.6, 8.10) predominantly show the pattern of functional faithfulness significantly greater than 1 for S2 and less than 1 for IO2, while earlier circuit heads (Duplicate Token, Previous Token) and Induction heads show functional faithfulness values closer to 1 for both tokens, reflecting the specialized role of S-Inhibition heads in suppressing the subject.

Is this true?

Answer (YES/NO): NO